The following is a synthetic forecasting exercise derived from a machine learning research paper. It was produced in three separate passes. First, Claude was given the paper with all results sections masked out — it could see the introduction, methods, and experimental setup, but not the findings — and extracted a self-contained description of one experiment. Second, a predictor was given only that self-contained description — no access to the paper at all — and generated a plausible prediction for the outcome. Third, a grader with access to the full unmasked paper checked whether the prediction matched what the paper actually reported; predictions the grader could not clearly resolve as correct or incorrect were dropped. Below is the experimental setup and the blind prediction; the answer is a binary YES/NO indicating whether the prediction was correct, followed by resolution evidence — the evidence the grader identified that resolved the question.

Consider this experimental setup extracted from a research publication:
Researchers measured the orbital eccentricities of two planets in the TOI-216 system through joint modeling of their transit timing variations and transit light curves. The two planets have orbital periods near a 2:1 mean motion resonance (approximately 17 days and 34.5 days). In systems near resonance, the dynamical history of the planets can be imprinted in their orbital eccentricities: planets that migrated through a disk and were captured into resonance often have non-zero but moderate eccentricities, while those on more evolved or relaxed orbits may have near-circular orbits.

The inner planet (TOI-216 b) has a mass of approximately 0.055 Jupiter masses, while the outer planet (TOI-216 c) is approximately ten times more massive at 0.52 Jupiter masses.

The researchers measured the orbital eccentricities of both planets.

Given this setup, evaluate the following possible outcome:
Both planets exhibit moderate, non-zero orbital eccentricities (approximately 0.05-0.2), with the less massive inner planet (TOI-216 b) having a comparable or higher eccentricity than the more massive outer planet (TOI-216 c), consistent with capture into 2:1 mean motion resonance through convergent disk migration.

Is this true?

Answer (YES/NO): NO